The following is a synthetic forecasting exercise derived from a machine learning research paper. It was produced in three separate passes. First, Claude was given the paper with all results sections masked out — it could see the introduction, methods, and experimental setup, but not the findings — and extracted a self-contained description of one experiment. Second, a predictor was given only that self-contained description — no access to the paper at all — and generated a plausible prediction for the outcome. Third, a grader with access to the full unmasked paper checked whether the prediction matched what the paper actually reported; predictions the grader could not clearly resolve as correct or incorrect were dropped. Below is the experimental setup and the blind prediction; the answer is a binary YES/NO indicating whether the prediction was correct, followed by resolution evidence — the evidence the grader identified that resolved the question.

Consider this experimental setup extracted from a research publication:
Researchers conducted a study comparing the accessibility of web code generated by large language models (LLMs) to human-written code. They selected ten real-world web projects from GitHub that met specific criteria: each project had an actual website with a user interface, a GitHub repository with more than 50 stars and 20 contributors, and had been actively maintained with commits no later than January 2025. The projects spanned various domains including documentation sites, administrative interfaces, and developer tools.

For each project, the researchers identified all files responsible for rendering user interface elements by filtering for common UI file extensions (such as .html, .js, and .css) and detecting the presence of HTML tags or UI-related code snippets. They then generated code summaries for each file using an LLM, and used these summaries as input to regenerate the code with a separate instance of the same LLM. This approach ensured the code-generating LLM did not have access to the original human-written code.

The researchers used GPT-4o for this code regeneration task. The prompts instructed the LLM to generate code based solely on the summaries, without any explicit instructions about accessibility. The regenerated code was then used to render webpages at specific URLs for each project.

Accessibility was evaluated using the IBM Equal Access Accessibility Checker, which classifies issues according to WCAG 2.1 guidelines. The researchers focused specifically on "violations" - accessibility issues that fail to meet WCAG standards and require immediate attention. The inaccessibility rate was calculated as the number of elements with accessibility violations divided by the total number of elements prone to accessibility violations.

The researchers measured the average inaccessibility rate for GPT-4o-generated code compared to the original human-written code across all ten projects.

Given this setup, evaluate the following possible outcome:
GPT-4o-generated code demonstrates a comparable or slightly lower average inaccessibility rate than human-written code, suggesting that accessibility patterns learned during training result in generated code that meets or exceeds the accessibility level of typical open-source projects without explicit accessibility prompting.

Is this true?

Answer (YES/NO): YES